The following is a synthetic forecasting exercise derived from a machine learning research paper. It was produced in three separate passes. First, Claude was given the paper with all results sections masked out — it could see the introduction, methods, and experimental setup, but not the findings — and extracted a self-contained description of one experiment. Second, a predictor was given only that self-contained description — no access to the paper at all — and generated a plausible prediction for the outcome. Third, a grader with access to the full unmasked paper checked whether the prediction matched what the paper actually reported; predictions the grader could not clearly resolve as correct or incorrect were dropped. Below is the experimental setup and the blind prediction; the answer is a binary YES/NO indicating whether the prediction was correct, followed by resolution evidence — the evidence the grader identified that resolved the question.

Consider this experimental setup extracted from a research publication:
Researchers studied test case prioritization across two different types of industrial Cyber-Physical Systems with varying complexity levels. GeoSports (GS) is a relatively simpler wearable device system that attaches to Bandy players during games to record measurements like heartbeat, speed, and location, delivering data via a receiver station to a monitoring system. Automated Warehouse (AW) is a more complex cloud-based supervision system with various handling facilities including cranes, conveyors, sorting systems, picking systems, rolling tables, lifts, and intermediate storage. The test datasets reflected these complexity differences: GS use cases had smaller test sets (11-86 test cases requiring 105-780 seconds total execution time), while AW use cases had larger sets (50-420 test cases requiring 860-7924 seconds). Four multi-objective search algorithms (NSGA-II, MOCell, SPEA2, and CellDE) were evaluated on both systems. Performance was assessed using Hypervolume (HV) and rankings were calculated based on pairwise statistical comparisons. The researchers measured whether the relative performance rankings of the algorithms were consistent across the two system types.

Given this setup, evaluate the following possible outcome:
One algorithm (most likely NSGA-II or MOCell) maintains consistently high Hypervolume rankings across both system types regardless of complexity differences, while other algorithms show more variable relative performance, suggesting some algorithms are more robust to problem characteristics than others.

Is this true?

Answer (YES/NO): NO